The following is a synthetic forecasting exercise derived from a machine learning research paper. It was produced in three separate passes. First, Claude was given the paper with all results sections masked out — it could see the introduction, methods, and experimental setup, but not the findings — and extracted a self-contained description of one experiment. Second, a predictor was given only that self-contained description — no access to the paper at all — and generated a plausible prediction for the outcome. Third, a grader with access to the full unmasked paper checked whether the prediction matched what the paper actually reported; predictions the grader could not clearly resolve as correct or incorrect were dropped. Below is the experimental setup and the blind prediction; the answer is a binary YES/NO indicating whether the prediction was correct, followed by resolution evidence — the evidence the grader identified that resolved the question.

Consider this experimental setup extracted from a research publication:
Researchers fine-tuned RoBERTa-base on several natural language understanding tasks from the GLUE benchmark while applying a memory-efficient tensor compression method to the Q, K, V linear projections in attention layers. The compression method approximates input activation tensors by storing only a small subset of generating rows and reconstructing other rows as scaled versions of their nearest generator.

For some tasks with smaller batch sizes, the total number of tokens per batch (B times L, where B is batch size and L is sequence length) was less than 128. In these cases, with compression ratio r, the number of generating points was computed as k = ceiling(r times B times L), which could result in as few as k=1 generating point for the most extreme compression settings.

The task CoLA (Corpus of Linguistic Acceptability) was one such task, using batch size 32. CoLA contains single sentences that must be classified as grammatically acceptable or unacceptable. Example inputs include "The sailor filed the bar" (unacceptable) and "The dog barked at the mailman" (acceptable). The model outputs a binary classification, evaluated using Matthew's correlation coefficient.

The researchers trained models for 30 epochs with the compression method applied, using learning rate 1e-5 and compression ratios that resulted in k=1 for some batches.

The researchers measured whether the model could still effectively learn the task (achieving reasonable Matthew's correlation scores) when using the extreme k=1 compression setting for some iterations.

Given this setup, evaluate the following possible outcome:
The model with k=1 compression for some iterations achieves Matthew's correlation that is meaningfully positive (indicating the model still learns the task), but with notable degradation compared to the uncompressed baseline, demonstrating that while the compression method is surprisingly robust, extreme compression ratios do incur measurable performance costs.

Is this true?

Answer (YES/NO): NO